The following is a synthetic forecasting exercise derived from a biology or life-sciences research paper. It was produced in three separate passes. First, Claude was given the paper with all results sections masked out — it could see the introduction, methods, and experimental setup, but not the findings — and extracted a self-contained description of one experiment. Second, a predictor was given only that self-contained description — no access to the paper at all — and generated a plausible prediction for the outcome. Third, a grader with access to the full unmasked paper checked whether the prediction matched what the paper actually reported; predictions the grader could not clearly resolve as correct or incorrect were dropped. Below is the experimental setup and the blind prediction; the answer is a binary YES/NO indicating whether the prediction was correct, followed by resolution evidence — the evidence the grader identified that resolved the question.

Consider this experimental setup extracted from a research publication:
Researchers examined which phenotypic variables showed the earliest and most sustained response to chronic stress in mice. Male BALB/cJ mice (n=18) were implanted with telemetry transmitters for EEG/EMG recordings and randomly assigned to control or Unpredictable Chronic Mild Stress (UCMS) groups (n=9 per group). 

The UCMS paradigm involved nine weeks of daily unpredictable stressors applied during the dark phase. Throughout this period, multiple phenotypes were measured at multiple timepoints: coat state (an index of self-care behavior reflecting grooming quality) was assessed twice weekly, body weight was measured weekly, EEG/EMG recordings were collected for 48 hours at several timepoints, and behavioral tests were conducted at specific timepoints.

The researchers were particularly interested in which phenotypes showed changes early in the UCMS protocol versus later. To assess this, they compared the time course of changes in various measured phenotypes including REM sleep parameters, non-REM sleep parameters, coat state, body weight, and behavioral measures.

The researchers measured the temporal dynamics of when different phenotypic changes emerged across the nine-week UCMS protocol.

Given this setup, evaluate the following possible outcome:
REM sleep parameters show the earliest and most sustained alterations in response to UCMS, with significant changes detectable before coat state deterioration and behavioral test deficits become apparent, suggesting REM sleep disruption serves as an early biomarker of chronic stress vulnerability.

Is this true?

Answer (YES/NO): YES